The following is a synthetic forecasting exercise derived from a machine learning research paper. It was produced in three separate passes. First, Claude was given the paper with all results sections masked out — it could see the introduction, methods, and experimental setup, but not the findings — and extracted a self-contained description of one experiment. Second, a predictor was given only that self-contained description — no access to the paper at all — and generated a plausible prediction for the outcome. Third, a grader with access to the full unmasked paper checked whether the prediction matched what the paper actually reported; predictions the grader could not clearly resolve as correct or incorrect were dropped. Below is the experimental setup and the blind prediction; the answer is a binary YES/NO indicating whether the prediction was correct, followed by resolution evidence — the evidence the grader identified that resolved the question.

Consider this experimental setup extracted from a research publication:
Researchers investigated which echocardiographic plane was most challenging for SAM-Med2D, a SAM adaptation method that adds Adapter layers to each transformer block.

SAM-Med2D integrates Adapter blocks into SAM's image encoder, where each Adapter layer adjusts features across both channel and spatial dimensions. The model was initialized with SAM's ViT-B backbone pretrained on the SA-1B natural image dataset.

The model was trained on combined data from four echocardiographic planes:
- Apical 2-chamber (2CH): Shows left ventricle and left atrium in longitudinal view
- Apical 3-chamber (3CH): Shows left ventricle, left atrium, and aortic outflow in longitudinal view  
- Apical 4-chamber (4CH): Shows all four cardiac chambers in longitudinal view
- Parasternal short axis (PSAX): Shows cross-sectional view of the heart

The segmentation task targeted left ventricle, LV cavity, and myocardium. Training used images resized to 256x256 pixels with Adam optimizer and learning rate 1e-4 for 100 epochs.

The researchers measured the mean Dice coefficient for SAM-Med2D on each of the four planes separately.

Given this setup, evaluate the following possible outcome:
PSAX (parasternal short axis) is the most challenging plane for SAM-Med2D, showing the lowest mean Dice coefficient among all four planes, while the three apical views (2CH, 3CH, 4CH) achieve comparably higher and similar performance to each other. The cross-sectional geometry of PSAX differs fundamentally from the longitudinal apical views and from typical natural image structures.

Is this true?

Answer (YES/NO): NO